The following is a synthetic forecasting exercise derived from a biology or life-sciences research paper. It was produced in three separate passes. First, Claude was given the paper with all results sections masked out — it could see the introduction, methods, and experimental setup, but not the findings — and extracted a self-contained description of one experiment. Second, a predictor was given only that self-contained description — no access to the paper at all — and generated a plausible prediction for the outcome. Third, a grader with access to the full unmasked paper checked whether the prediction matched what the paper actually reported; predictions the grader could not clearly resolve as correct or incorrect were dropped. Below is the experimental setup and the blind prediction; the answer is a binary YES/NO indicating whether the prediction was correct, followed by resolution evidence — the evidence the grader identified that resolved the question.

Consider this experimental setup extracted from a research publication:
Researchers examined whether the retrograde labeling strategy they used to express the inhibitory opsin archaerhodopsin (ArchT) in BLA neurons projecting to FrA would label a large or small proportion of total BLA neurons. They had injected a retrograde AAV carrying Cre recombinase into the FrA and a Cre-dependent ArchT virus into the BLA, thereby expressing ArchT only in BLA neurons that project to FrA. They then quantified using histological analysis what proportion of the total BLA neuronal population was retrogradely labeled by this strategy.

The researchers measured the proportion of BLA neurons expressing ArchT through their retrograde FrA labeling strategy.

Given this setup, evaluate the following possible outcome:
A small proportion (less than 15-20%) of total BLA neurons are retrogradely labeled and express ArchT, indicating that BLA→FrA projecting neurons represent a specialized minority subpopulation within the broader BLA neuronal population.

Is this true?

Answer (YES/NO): YES